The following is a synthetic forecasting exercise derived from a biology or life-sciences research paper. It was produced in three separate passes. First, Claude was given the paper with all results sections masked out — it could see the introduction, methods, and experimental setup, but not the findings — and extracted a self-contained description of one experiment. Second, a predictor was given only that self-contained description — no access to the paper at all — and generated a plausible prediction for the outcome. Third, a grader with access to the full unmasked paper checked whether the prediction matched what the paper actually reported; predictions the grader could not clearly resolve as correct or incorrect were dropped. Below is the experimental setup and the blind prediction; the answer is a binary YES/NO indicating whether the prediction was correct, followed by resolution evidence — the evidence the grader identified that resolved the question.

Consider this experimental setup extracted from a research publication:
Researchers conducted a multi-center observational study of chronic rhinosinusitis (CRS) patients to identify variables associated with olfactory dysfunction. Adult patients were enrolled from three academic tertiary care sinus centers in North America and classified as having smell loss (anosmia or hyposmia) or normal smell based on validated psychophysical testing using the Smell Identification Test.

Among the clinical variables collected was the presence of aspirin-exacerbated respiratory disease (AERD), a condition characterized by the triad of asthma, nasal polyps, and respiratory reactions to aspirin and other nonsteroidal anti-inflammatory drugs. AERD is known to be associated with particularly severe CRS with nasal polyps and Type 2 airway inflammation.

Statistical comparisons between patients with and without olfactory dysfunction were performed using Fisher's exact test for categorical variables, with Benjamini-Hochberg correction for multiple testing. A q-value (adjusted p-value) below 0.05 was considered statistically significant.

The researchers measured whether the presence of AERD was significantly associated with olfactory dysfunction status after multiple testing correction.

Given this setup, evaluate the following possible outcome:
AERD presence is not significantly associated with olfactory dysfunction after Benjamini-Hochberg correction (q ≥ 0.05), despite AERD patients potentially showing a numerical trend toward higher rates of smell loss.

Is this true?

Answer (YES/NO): NO